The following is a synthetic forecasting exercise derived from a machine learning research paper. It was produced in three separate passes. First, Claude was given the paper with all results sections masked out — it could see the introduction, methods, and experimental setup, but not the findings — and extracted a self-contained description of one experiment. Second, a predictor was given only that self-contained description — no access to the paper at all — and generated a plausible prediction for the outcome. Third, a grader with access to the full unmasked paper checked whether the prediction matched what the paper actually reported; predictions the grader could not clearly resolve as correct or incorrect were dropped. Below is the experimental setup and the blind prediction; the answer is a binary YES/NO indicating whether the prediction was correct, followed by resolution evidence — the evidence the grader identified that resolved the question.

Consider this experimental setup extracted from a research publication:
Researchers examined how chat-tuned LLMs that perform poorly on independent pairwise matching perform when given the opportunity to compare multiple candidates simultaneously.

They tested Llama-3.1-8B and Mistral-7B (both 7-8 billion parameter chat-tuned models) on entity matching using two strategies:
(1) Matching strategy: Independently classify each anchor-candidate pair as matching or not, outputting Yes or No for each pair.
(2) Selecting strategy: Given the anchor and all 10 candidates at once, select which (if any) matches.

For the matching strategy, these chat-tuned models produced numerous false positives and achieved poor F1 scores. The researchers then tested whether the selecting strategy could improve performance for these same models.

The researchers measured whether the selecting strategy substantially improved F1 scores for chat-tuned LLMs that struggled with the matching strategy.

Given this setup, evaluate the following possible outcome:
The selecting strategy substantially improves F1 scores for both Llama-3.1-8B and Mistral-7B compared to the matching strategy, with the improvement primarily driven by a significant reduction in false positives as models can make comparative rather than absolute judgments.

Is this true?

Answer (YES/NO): YES